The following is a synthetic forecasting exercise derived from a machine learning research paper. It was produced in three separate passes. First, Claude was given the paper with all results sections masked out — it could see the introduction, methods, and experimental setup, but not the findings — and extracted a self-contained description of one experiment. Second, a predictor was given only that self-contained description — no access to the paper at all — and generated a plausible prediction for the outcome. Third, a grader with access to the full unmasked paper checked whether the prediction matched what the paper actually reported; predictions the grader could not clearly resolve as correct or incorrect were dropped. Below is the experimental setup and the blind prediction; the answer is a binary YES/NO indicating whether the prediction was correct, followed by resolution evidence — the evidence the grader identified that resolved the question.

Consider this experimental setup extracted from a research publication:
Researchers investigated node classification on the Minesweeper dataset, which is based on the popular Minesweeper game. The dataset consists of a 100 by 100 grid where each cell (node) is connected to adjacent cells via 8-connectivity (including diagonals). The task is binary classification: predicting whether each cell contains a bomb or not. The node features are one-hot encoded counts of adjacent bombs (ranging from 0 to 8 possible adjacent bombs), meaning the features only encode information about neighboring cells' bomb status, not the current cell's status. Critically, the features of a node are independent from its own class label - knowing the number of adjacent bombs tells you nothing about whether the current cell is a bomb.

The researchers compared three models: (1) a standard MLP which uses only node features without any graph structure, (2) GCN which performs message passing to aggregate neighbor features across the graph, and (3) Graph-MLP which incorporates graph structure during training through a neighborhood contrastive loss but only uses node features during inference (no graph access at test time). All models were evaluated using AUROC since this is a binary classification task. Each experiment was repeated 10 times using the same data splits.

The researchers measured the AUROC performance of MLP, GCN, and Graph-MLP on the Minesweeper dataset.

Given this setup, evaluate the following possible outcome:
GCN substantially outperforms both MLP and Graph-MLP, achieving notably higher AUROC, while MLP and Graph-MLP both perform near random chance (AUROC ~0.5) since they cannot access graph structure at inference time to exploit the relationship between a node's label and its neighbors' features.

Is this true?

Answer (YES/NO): YES